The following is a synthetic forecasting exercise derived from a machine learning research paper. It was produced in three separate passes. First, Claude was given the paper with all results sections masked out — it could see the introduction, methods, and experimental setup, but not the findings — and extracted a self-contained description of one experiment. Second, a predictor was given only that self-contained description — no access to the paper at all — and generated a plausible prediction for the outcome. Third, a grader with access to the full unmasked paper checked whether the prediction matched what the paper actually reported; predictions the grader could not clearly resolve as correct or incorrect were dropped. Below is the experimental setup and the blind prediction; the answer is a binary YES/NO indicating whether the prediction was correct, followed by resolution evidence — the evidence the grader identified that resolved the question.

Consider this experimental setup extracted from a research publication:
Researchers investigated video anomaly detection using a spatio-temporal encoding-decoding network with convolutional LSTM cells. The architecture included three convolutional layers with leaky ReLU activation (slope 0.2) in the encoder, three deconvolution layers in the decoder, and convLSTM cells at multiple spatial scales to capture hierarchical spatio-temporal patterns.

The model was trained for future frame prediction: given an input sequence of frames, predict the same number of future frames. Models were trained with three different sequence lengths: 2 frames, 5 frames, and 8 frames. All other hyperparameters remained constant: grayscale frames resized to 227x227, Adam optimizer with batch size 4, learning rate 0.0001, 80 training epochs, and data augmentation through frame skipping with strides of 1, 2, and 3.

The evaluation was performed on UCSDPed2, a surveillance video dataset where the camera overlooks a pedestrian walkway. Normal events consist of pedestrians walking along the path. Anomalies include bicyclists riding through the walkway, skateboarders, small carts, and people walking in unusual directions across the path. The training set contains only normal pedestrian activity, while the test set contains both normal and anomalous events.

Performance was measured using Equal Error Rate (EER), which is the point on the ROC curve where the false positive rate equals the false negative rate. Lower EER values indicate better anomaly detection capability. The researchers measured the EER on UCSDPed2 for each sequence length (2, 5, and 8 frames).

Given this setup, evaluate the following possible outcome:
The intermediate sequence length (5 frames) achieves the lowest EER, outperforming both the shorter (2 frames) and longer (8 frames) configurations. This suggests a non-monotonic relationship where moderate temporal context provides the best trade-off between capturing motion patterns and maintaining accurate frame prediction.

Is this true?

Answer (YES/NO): YES